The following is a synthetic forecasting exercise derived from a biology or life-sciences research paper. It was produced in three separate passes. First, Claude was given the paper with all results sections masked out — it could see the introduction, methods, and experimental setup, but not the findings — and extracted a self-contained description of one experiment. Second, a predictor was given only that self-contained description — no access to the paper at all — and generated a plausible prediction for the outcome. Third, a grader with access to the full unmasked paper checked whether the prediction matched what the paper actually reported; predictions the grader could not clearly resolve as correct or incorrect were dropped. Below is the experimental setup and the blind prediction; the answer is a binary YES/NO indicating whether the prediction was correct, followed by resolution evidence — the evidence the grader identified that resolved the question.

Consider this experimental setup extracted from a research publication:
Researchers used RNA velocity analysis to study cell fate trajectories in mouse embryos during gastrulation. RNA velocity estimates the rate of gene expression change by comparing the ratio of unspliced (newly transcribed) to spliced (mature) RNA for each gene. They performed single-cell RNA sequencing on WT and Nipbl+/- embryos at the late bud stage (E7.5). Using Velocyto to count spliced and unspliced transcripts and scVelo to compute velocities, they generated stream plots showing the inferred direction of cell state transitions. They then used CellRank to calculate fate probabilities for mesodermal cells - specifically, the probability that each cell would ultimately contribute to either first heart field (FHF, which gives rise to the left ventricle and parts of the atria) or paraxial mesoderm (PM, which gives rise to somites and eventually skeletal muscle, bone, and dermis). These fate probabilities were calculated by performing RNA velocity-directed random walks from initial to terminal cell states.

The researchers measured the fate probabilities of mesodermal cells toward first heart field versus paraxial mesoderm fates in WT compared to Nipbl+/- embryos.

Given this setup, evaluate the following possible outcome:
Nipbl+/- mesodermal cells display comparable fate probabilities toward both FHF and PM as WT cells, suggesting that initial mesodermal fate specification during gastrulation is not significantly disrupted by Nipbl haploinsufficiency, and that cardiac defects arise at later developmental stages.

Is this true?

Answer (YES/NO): NO